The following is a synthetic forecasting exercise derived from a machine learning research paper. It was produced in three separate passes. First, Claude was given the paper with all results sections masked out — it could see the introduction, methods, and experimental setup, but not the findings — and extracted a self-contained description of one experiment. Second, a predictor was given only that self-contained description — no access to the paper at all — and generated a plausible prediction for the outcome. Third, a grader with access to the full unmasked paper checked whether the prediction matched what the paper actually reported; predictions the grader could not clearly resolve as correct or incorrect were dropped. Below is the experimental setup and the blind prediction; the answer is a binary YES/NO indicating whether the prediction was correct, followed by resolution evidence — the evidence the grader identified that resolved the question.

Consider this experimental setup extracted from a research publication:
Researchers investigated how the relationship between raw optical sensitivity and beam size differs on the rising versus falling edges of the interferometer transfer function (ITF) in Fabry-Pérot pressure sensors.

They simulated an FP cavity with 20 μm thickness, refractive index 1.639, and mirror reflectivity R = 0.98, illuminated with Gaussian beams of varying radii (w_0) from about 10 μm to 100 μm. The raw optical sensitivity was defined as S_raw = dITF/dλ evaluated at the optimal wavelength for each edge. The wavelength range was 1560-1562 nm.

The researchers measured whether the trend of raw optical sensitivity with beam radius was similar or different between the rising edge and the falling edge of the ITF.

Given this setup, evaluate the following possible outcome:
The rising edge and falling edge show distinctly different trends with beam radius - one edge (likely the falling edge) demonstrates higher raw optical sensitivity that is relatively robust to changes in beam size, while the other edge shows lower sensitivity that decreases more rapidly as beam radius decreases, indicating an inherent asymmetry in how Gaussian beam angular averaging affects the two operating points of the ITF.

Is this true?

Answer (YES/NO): NO